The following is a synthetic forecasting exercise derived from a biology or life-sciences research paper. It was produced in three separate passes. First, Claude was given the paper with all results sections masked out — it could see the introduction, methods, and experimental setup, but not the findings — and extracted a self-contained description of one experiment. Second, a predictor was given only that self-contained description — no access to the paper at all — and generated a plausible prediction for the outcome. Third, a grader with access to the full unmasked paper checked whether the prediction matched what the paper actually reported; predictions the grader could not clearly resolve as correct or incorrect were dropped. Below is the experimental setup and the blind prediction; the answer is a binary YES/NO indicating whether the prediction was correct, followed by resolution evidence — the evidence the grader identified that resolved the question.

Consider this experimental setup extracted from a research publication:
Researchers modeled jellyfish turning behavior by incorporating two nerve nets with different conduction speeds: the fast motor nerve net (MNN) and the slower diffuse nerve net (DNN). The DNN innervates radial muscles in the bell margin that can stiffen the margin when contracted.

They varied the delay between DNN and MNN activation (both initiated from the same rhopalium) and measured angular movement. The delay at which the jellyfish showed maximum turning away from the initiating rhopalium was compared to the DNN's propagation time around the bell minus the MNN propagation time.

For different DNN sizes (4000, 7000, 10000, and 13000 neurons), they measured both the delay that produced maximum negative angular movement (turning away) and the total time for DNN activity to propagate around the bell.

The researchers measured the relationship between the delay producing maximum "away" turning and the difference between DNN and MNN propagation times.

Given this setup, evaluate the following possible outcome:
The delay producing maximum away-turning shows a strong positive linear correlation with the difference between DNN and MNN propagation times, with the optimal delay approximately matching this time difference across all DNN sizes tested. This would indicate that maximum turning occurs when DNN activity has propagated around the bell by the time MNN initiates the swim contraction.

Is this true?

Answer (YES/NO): YES